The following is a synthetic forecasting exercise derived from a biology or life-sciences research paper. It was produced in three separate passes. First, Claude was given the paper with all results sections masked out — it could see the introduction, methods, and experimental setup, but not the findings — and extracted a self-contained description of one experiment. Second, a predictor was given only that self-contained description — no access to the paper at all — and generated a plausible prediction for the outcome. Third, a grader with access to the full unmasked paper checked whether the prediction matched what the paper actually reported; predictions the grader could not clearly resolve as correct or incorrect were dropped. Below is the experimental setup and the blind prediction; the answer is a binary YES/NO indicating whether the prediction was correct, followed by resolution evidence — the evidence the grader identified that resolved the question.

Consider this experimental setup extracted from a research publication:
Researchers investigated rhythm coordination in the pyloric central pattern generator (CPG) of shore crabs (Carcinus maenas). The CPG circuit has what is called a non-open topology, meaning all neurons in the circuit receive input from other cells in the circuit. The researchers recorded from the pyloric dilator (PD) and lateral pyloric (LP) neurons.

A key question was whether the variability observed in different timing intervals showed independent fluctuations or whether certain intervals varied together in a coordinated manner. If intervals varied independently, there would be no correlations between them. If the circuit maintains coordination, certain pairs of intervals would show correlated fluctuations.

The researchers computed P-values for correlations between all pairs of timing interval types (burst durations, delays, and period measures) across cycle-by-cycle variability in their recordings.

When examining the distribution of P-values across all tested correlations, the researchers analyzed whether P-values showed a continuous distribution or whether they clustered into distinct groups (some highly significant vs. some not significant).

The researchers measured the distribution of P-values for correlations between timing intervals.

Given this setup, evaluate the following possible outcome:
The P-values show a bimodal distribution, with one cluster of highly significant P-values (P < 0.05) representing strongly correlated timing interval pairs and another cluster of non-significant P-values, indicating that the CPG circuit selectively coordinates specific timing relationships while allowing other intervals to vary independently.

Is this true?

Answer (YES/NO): NO